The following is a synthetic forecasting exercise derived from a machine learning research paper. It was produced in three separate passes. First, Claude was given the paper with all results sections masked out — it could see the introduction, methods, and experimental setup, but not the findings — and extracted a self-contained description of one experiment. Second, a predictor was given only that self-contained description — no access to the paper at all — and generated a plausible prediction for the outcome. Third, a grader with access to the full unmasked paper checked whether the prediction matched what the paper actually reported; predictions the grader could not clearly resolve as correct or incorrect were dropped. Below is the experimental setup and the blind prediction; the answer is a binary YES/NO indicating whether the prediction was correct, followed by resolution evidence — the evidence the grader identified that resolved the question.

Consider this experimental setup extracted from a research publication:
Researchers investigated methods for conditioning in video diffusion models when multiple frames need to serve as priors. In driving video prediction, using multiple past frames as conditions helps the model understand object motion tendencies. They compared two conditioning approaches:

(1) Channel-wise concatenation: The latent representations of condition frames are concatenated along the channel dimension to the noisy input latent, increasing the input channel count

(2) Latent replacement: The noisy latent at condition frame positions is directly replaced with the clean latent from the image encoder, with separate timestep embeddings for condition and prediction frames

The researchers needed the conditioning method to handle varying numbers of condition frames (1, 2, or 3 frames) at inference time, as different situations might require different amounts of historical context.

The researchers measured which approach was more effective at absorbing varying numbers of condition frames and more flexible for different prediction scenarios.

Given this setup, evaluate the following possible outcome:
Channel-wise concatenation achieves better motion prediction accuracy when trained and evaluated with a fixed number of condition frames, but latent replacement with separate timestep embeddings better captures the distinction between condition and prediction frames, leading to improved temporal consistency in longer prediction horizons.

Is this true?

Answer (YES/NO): NO